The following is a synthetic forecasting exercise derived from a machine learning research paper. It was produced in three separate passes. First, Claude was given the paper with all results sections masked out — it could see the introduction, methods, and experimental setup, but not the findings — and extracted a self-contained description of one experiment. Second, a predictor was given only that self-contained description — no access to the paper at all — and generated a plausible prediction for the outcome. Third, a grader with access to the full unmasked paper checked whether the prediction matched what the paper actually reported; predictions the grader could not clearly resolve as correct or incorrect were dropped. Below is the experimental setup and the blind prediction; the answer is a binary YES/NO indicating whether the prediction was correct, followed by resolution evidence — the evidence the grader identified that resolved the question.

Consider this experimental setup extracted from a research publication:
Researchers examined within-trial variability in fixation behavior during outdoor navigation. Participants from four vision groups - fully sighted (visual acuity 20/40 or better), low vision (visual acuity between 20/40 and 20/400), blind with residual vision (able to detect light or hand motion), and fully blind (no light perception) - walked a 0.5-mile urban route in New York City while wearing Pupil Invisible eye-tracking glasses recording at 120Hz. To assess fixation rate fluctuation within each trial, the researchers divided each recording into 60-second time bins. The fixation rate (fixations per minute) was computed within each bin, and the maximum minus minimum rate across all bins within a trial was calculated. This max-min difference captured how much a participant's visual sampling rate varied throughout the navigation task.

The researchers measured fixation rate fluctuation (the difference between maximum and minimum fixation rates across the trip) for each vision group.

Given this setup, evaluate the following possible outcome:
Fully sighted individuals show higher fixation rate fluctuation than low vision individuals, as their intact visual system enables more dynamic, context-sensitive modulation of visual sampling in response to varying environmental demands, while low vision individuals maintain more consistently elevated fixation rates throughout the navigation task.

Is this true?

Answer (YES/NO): NO